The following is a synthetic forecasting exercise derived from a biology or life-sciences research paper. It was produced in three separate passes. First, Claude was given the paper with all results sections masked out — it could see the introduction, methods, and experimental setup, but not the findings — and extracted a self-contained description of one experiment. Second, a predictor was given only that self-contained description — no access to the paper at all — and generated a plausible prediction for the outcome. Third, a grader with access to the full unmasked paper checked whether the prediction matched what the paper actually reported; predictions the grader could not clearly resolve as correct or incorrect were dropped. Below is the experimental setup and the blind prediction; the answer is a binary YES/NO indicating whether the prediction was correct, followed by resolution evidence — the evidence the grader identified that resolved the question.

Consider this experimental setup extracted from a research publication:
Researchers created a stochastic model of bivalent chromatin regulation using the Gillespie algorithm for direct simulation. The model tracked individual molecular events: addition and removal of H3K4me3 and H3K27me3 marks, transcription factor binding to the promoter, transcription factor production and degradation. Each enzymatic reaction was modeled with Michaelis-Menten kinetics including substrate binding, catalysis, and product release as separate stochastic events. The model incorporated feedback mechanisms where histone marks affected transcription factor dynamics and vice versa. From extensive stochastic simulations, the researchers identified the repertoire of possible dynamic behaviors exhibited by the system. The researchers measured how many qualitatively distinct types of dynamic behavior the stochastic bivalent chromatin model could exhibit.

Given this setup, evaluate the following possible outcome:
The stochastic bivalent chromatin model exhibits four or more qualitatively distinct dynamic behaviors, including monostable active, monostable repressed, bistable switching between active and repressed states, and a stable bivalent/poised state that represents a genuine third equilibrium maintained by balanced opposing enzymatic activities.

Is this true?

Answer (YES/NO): NO